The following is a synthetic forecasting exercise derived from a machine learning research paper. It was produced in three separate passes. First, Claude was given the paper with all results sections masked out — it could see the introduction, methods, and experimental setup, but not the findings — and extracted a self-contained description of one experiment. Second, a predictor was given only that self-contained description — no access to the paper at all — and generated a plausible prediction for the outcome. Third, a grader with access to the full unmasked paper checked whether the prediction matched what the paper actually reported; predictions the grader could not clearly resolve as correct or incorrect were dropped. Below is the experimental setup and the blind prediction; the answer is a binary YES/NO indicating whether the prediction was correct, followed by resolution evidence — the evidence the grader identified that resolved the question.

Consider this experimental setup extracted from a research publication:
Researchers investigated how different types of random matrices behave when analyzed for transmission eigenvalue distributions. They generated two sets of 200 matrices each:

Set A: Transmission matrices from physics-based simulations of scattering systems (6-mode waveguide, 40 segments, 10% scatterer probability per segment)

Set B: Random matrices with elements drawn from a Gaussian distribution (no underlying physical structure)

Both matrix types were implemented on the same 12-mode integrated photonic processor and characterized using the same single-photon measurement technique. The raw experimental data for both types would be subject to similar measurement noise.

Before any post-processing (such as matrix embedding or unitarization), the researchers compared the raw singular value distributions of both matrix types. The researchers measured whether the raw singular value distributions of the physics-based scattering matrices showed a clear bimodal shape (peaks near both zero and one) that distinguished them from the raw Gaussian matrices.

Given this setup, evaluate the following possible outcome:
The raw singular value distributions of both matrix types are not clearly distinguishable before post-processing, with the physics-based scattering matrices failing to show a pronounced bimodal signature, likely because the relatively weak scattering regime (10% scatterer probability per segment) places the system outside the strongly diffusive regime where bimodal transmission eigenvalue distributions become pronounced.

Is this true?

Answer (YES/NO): NO